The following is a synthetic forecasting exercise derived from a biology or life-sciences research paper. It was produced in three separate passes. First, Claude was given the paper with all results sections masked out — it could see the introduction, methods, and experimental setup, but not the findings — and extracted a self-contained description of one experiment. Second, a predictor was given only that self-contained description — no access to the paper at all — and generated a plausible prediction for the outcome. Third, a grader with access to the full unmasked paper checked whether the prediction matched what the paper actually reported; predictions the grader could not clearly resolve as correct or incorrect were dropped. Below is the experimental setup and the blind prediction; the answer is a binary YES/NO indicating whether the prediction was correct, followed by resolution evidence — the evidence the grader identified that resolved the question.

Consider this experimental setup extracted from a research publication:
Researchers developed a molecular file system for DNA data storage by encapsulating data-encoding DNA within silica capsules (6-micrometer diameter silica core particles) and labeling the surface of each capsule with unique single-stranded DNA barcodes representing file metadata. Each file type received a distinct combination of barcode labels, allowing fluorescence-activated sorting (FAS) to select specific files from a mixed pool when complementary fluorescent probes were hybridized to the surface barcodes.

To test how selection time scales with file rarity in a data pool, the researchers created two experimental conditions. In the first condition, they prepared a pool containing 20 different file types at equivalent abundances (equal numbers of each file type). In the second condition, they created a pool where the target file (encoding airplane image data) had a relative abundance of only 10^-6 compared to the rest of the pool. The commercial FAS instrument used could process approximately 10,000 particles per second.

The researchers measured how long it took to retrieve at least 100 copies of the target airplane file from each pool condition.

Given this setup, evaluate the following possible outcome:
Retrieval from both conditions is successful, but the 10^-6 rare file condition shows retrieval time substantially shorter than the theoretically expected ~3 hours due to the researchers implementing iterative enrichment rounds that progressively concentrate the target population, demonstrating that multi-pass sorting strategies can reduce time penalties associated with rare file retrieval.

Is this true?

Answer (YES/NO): NO